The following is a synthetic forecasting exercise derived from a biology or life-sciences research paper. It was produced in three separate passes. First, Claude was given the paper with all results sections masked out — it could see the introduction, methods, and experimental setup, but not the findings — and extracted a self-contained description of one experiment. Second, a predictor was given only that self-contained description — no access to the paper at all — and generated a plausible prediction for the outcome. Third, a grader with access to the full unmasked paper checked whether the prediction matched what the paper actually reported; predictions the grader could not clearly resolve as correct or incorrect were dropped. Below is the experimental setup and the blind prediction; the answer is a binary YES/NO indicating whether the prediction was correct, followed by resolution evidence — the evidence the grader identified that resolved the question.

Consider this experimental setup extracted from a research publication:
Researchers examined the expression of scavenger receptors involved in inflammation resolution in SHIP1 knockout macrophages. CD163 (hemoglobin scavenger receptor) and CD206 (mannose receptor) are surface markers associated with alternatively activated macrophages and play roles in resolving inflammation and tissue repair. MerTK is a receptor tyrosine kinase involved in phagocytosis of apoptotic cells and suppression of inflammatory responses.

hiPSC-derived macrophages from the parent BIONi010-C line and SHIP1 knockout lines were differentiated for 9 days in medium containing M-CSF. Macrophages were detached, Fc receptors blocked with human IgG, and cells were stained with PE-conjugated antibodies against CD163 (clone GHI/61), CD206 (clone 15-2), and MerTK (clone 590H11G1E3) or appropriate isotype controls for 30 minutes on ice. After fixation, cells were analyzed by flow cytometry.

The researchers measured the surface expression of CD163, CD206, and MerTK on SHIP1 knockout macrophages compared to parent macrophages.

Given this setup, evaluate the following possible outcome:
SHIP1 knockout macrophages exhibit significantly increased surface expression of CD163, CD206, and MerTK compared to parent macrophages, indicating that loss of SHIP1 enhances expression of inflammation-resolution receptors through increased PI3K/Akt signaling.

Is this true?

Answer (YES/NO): NO